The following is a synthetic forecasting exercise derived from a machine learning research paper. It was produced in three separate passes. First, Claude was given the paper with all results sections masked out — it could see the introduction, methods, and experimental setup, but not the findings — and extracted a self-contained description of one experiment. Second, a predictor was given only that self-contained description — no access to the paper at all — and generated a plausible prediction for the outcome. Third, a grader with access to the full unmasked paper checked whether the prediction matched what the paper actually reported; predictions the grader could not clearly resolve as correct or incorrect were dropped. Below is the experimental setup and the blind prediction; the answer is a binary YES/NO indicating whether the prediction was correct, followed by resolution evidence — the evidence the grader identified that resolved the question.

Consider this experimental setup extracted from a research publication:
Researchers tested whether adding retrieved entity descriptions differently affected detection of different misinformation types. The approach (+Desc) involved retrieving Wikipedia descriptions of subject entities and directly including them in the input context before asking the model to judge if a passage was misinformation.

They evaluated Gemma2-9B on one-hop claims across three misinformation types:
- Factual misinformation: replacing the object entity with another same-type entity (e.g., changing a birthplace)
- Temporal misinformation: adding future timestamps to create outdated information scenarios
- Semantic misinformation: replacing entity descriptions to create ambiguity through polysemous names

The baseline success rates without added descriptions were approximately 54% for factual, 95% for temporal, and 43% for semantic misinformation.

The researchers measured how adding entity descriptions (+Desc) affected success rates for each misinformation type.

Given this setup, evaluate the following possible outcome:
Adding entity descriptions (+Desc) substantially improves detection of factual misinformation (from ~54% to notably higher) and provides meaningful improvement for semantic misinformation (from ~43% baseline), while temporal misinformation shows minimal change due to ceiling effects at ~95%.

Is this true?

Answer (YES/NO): NO